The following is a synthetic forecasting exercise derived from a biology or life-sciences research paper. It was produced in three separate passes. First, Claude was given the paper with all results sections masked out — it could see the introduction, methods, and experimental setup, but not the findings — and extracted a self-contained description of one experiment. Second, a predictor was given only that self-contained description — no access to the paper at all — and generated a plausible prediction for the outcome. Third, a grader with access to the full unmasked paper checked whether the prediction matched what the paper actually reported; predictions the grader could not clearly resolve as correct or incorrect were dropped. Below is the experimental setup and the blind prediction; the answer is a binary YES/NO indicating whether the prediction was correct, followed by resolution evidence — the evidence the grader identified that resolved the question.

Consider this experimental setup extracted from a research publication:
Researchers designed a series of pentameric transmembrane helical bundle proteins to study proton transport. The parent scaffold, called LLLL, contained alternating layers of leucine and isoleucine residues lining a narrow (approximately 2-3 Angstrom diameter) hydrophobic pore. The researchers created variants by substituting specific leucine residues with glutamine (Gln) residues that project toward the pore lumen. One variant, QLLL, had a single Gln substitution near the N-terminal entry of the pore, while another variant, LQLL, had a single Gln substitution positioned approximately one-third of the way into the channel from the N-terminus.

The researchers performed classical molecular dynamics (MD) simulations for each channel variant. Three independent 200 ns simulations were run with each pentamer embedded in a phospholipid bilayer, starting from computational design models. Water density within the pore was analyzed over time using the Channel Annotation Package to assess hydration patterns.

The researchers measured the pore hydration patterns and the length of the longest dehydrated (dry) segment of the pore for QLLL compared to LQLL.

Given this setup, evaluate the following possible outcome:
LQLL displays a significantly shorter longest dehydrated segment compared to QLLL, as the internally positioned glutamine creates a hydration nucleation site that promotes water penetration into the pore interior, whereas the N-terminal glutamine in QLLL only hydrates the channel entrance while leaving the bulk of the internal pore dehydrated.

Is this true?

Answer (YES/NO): YES